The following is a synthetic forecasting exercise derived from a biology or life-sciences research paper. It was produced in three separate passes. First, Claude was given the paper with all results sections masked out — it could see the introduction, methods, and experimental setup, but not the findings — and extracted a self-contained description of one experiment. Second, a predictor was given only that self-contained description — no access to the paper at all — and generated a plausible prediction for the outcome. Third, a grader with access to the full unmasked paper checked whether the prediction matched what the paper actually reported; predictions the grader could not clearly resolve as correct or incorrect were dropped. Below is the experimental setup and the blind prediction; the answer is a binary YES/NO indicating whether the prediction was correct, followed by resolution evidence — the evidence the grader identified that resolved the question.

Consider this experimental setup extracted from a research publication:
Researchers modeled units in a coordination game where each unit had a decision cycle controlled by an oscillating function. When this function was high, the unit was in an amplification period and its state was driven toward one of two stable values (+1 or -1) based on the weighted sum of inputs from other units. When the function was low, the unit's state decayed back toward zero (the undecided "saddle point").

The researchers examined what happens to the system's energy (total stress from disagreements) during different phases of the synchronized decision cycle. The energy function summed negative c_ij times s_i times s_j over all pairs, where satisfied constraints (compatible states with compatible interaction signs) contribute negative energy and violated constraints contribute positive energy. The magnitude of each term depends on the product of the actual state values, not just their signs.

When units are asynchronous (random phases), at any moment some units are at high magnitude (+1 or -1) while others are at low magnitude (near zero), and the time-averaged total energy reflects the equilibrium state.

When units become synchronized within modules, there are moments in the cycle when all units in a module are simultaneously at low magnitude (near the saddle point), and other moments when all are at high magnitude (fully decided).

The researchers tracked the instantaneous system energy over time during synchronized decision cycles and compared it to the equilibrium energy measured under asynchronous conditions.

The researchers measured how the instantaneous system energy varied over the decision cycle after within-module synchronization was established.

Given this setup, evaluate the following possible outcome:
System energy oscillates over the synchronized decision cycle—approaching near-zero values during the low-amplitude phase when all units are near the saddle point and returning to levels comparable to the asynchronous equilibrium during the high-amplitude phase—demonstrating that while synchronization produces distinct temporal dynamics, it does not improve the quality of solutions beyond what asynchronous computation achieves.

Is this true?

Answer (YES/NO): NO